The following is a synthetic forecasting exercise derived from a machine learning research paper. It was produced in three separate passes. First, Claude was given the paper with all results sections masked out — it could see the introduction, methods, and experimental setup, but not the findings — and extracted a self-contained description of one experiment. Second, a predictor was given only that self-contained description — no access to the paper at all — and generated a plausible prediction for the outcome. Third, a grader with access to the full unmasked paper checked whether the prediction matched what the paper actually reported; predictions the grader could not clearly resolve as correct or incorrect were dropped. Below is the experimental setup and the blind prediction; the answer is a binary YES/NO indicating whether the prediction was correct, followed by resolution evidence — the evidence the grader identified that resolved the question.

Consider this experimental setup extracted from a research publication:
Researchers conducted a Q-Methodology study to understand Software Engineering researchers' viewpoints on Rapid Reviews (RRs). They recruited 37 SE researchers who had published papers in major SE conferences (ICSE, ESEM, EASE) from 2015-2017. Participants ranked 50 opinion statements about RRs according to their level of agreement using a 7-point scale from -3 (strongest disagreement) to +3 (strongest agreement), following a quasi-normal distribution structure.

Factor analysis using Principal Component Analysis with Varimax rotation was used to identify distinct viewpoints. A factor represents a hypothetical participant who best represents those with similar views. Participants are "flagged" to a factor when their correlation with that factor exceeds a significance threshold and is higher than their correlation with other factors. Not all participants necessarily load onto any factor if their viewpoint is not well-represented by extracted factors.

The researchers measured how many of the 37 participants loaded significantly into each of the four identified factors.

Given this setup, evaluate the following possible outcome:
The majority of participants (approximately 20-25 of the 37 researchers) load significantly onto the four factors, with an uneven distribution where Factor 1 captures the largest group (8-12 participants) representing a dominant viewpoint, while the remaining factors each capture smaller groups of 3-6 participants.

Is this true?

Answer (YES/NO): NO